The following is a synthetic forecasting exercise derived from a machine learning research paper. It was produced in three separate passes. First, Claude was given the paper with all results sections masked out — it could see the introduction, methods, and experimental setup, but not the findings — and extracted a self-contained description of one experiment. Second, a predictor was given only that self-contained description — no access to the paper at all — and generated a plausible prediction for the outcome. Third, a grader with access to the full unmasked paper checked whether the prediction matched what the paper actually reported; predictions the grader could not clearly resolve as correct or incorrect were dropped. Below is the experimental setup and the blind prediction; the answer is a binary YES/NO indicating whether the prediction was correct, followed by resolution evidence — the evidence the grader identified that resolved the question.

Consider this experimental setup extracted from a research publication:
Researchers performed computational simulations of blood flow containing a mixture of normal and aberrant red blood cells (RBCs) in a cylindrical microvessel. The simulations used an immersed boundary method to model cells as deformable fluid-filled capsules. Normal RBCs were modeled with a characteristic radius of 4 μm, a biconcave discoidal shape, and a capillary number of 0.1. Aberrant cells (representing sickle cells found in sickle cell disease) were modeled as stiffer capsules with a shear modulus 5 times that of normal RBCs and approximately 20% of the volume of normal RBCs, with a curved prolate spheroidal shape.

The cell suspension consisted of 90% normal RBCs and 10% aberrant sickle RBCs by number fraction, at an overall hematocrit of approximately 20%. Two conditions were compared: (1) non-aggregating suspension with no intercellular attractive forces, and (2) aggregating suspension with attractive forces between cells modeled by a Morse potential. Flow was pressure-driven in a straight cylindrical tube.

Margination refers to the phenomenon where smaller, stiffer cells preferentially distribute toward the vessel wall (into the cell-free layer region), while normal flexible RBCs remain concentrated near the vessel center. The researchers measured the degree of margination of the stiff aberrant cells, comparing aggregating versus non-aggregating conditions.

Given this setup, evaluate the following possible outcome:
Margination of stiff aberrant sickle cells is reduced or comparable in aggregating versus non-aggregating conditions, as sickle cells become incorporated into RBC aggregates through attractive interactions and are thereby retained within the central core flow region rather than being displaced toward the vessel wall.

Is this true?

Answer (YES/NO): NO